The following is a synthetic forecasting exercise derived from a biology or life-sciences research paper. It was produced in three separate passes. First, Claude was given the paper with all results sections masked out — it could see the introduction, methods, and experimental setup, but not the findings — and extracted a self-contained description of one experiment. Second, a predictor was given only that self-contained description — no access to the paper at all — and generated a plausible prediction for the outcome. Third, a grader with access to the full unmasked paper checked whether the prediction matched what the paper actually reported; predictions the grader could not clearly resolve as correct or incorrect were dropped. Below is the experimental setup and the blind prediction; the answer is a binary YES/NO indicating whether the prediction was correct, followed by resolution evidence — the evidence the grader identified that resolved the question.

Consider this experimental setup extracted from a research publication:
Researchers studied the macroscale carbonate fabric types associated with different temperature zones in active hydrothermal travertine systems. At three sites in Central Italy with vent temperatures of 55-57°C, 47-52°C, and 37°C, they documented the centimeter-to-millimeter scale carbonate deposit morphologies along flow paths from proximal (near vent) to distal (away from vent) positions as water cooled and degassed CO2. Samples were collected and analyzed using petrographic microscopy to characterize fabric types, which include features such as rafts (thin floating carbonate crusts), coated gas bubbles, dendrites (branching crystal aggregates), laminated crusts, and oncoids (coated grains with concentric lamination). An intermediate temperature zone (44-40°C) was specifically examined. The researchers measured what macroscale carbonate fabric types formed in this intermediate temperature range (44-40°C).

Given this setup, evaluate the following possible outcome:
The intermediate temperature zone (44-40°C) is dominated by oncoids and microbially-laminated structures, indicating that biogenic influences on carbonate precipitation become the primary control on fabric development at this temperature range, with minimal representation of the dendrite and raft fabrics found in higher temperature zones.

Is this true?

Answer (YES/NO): NO